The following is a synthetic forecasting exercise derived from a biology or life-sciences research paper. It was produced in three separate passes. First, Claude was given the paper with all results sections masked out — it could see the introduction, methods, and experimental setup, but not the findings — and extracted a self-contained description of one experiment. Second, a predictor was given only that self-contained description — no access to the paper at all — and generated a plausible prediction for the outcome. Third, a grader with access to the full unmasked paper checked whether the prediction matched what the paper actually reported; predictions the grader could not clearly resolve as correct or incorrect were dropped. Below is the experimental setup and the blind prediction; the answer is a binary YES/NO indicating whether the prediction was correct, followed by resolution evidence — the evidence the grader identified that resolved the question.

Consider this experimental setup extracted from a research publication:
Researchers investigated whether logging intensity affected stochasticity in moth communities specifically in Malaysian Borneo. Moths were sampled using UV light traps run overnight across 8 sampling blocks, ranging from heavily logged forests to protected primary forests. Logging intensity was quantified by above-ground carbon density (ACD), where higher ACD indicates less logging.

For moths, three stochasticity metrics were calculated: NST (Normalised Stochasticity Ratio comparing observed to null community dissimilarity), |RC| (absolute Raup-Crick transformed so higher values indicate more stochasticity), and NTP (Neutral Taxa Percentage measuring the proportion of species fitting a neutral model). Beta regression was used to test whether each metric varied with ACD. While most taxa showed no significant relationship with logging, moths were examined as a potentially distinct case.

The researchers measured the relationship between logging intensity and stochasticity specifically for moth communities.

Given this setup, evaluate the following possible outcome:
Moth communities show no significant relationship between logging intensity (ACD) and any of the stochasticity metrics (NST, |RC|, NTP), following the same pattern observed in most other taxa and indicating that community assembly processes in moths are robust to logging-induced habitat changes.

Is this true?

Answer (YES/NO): NO